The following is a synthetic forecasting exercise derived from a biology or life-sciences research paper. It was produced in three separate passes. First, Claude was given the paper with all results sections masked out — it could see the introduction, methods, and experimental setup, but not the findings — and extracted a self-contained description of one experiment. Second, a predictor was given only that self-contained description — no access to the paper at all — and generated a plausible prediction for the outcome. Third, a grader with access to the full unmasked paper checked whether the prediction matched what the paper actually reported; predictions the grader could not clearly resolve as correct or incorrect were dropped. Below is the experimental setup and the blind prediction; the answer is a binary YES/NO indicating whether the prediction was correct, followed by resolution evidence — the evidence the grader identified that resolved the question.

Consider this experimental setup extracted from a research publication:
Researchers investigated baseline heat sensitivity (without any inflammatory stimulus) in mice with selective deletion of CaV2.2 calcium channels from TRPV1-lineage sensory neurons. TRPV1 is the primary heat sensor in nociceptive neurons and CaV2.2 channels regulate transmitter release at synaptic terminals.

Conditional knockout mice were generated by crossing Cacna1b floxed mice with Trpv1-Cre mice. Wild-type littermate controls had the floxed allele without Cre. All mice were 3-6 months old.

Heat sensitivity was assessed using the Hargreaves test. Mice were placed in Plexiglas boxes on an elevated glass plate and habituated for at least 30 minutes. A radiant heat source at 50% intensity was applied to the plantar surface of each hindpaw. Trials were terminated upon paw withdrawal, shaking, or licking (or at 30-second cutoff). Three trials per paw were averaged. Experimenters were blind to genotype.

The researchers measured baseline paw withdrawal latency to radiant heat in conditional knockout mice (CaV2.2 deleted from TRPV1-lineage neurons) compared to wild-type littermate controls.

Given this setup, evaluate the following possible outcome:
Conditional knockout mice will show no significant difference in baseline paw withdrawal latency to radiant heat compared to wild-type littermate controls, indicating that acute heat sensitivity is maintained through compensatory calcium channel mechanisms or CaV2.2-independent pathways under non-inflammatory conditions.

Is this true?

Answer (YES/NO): NO